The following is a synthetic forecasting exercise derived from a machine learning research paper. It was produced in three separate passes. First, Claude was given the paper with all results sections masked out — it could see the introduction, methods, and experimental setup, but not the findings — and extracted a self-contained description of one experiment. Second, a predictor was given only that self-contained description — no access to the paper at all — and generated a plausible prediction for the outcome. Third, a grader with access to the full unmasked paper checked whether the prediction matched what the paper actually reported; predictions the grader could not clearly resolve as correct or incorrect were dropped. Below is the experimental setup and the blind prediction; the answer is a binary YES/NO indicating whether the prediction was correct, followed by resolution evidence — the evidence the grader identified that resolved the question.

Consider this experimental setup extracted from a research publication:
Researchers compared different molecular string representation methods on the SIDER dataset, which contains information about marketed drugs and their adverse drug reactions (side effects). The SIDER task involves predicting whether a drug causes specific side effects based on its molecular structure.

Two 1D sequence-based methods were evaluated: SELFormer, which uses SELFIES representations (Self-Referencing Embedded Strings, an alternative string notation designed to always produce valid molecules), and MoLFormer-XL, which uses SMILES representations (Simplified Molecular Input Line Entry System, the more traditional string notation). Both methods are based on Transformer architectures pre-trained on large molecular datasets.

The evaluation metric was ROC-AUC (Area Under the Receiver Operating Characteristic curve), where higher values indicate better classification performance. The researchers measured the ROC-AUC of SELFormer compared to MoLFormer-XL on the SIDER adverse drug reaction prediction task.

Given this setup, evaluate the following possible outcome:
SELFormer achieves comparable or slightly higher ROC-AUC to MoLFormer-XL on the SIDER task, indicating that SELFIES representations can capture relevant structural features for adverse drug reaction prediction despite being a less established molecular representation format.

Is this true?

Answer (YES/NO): NO